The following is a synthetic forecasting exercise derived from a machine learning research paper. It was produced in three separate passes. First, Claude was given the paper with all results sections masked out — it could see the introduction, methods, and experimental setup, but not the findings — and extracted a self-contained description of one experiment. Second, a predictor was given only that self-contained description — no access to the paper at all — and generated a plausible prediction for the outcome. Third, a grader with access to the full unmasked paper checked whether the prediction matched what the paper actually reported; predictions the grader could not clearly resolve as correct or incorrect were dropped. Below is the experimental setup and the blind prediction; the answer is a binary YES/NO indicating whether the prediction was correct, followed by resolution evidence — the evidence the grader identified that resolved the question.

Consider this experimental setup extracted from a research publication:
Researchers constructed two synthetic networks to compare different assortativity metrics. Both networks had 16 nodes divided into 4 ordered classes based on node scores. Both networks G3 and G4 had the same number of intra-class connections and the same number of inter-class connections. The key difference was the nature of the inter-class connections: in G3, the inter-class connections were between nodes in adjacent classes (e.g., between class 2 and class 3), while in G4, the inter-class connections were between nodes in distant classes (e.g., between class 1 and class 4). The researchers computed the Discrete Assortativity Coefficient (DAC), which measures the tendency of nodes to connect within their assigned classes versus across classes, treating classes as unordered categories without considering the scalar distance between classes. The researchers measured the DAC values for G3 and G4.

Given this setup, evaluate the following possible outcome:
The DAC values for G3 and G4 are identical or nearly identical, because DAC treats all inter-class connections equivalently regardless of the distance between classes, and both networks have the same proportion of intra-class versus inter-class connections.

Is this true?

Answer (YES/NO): YES